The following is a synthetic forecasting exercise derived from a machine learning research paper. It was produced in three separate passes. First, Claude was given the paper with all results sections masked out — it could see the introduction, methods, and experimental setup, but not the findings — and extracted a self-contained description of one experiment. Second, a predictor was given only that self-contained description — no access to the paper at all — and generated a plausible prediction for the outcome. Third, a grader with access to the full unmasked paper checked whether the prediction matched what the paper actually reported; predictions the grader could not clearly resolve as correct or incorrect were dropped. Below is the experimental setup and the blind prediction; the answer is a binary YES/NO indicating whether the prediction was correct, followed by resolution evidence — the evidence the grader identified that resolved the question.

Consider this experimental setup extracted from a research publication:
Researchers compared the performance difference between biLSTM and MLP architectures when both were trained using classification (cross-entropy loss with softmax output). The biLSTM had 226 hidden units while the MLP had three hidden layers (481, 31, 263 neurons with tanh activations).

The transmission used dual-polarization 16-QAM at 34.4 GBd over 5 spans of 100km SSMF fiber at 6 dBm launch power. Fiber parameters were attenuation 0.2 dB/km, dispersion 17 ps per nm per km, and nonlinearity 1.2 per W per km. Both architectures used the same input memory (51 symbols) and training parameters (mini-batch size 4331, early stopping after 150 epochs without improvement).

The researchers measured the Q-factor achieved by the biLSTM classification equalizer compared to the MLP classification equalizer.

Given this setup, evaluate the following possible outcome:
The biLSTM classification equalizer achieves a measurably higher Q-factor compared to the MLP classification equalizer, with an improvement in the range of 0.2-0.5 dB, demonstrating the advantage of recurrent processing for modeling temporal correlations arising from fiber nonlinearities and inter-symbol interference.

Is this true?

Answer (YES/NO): NO